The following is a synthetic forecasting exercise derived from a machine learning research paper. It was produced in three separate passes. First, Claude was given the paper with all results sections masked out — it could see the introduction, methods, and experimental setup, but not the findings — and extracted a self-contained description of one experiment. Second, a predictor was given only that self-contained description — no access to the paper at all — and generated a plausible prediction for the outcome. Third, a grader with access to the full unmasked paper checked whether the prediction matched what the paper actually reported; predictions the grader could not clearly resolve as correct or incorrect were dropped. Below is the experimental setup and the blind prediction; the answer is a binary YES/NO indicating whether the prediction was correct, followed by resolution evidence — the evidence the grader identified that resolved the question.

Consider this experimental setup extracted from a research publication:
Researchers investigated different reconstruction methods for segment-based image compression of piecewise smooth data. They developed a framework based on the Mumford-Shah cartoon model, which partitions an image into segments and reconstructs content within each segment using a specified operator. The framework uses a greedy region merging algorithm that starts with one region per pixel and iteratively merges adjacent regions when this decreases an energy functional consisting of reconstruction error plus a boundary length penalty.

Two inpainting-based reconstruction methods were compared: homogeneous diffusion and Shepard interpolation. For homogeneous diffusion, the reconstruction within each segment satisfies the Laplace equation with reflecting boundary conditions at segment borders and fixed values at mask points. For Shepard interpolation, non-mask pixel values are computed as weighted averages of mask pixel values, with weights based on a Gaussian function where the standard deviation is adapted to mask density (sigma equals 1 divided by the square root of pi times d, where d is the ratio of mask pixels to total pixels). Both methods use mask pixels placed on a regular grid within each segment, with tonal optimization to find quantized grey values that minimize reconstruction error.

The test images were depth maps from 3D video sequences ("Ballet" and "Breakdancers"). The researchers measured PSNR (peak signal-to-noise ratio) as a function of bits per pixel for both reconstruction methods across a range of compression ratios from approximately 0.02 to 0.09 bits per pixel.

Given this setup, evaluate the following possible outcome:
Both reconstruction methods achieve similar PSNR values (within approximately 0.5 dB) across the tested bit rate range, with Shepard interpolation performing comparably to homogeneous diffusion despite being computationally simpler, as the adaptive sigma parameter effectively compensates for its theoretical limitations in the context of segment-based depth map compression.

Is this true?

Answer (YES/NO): NO